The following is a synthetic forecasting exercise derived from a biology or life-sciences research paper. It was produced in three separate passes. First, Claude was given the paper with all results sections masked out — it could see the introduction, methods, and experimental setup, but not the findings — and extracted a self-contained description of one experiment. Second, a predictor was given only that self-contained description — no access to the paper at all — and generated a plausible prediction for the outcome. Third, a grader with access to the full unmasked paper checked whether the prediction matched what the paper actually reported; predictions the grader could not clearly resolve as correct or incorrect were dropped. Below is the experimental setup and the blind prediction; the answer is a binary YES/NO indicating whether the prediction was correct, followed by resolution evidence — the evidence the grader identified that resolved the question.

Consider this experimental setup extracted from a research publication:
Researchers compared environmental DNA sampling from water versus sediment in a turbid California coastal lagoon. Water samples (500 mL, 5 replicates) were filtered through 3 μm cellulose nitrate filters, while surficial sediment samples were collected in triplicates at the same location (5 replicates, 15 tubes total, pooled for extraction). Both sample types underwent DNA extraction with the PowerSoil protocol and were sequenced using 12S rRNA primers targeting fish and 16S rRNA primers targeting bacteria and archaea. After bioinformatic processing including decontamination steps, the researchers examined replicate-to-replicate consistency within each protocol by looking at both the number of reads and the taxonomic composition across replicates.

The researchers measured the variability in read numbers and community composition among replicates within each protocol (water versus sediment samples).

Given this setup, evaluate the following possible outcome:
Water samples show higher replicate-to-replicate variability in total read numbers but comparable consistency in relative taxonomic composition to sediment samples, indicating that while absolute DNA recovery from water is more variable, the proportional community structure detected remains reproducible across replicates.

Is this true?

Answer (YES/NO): NO